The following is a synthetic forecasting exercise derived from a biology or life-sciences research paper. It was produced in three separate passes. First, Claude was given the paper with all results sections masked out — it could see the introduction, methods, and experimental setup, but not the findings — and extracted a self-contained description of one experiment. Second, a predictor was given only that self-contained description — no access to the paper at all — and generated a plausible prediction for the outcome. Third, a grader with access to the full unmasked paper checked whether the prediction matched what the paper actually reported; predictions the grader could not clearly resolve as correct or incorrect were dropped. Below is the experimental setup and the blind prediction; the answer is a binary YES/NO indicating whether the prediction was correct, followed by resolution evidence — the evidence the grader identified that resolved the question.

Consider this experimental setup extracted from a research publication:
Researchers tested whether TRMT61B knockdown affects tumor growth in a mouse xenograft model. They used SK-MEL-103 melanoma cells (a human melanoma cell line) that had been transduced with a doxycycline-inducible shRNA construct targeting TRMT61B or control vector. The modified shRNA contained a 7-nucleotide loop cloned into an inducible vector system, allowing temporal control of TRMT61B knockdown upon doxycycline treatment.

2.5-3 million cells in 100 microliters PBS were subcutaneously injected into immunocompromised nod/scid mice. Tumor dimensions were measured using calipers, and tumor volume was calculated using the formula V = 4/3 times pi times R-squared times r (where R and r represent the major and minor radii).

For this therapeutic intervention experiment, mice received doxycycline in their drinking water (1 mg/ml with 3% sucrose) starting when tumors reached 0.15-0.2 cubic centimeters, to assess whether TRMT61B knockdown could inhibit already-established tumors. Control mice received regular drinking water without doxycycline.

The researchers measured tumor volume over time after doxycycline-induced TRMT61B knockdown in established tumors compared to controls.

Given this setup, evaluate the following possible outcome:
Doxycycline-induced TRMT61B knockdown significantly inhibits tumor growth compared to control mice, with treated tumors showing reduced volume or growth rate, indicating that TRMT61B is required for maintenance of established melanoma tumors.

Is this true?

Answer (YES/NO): YES